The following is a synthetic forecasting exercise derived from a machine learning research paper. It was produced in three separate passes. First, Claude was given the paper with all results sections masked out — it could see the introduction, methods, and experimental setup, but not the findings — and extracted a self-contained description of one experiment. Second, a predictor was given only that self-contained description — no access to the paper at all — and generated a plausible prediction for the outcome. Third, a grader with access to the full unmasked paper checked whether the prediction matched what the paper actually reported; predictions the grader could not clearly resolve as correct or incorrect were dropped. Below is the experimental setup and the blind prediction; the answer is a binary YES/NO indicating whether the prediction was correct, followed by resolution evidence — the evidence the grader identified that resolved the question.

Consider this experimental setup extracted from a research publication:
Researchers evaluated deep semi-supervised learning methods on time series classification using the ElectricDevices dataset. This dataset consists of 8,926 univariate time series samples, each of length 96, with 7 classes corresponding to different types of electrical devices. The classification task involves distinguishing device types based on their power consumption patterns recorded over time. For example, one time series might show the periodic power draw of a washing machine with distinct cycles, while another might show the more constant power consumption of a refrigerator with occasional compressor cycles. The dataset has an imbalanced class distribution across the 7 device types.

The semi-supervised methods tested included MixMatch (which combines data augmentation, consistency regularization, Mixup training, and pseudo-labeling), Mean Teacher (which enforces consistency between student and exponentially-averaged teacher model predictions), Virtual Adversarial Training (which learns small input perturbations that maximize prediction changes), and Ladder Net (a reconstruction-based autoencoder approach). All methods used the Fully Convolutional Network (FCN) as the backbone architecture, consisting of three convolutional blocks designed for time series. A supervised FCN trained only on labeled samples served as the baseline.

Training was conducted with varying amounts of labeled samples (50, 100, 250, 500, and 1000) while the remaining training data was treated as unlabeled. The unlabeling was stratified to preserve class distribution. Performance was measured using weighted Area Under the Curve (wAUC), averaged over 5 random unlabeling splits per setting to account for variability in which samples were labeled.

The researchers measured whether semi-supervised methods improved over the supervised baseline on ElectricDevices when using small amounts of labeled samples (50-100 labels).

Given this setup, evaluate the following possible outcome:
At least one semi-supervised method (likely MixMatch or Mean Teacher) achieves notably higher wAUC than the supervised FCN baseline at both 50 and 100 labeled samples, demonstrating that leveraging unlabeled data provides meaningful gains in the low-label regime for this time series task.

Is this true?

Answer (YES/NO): NO